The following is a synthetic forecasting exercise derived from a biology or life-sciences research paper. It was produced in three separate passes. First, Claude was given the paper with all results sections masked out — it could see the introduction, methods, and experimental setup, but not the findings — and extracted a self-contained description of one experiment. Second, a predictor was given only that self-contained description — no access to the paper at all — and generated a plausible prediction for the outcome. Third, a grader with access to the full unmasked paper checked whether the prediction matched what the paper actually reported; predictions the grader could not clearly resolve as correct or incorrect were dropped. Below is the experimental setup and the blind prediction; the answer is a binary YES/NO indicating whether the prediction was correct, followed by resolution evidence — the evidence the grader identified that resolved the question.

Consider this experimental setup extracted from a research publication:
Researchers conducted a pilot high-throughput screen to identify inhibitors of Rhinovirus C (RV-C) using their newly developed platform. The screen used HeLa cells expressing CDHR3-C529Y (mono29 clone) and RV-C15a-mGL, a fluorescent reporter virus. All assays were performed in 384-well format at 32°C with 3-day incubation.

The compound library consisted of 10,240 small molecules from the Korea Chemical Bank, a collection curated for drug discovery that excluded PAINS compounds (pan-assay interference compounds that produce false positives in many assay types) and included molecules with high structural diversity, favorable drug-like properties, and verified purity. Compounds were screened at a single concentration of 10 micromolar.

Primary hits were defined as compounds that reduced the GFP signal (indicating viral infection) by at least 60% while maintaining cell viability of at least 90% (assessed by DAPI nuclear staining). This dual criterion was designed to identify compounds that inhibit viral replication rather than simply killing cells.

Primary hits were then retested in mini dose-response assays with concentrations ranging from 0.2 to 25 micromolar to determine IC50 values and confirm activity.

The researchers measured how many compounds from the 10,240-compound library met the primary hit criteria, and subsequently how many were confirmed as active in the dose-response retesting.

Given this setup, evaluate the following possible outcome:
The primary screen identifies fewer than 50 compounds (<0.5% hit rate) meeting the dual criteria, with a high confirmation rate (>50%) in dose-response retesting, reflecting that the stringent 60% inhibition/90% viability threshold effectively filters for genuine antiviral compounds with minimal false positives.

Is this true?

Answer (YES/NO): NO